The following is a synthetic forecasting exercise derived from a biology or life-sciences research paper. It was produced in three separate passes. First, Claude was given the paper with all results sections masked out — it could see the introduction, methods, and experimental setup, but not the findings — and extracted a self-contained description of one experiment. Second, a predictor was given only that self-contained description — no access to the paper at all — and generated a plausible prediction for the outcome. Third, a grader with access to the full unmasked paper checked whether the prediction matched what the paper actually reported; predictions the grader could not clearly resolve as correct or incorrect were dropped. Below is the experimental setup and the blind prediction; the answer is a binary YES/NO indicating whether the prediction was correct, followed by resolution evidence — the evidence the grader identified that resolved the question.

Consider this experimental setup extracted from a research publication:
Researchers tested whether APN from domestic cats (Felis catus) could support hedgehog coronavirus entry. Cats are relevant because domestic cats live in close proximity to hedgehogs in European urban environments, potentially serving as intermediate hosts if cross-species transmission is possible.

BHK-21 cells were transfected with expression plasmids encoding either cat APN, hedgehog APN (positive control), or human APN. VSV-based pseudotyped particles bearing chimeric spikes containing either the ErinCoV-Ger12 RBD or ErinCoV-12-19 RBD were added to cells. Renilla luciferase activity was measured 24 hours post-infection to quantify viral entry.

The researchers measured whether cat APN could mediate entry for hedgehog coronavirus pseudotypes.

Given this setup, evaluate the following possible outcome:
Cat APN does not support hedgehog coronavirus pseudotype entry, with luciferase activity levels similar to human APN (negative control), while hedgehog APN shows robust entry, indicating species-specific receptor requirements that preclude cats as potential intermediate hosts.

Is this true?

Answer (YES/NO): NO